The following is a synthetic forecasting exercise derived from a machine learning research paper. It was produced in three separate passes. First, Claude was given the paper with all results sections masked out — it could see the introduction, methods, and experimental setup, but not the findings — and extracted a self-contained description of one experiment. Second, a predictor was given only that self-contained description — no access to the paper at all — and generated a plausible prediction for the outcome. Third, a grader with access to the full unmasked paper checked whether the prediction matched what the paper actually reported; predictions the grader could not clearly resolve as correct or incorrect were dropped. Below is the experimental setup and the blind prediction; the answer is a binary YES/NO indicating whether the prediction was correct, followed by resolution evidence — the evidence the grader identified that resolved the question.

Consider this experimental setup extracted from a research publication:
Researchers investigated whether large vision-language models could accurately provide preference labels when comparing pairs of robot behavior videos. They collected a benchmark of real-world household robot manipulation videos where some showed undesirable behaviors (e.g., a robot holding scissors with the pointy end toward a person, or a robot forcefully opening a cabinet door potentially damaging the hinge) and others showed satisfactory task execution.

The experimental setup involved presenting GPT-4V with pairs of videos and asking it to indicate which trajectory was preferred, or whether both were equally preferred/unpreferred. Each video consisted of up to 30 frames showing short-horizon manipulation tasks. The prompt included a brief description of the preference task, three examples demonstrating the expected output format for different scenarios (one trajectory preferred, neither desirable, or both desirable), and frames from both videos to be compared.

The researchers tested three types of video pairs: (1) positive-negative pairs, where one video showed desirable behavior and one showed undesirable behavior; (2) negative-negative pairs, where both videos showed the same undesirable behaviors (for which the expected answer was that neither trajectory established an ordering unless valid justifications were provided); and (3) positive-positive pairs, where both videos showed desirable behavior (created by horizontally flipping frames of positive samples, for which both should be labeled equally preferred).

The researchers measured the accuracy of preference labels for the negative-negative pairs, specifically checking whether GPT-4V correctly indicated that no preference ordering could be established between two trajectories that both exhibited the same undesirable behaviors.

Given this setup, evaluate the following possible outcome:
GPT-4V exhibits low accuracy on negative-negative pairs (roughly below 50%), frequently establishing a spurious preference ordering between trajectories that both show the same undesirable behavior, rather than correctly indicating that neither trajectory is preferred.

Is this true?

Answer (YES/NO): YES